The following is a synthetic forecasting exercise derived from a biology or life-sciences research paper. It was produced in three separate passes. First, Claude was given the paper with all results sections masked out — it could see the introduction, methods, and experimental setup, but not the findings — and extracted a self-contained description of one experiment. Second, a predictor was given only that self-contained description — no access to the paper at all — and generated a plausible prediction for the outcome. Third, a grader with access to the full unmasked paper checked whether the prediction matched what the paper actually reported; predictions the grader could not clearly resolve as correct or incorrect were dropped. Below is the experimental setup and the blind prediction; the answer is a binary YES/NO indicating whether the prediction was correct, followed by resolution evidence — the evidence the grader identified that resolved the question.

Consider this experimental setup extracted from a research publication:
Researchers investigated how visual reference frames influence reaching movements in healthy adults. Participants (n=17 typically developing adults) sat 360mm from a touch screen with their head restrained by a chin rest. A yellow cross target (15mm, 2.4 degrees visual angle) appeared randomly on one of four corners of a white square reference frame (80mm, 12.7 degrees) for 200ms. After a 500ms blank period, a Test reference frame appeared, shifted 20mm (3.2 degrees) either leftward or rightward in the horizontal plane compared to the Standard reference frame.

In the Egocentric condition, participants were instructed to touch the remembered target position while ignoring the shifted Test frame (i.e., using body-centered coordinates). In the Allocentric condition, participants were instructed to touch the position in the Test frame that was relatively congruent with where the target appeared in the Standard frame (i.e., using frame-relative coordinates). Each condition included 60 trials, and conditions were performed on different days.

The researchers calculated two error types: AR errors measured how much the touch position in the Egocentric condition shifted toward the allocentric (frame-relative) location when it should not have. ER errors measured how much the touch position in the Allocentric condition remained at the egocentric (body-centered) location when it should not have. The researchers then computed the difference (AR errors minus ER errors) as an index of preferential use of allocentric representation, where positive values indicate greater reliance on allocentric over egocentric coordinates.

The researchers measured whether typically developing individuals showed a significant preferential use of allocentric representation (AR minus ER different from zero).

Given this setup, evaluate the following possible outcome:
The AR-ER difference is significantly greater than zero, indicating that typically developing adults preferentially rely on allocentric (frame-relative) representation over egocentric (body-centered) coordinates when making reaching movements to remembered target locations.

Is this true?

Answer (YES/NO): YES